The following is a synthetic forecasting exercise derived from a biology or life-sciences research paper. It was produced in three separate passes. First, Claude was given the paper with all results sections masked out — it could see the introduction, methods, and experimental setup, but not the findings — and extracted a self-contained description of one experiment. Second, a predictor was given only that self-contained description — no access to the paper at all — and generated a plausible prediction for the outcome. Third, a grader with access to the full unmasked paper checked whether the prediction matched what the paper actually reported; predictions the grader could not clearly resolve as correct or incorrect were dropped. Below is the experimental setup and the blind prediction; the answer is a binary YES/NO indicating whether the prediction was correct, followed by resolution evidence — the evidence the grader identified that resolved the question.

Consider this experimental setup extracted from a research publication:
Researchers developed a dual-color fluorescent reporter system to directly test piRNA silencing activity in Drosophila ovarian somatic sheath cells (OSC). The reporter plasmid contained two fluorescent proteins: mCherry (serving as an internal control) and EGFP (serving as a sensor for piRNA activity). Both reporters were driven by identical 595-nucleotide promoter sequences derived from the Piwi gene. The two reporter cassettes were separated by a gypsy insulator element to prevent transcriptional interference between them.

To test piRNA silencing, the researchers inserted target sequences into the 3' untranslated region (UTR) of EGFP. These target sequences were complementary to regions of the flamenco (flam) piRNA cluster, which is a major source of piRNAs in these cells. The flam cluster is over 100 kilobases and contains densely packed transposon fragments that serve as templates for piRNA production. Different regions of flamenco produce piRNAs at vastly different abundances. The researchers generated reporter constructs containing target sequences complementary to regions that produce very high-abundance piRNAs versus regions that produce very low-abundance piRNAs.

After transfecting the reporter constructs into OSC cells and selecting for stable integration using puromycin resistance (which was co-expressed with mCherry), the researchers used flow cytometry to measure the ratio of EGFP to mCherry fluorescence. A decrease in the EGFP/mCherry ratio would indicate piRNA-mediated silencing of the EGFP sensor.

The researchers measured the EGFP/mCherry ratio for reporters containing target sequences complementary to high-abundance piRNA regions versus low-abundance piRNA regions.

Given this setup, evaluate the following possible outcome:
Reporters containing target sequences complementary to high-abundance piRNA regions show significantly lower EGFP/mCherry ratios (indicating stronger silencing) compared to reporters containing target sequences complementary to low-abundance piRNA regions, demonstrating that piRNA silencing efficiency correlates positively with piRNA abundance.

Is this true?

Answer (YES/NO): YES